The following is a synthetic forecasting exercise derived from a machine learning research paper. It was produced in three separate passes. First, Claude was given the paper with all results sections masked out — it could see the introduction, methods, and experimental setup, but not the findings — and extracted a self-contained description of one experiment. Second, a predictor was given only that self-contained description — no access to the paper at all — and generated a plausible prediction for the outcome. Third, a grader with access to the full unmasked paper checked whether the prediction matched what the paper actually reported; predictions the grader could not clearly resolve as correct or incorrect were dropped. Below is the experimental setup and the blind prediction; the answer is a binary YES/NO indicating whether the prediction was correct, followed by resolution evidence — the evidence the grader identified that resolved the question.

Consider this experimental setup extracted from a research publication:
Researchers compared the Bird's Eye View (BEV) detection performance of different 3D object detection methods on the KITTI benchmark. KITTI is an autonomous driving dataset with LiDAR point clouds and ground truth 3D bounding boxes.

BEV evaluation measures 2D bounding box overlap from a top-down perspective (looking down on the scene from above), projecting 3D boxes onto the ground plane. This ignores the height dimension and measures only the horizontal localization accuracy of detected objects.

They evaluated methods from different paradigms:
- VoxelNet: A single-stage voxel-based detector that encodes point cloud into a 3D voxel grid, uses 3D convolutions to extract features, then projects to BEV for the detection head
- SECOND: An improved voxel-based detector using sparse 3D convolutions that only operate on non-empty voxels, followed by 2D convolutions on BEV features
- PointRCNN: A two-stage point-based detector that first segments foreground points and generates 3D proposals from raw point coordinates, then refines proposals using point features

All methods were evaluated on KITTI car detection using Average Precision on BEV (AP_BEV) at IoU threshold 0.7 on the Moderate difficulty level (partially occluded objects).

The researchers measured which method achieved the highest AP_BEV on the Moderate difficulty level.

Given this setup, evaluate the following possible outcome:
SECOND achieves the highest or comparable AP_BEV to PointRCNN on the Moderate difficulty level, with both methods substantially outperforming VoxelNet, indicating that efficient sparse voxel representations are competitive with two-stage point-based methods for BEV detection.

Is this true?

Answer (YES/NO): YES